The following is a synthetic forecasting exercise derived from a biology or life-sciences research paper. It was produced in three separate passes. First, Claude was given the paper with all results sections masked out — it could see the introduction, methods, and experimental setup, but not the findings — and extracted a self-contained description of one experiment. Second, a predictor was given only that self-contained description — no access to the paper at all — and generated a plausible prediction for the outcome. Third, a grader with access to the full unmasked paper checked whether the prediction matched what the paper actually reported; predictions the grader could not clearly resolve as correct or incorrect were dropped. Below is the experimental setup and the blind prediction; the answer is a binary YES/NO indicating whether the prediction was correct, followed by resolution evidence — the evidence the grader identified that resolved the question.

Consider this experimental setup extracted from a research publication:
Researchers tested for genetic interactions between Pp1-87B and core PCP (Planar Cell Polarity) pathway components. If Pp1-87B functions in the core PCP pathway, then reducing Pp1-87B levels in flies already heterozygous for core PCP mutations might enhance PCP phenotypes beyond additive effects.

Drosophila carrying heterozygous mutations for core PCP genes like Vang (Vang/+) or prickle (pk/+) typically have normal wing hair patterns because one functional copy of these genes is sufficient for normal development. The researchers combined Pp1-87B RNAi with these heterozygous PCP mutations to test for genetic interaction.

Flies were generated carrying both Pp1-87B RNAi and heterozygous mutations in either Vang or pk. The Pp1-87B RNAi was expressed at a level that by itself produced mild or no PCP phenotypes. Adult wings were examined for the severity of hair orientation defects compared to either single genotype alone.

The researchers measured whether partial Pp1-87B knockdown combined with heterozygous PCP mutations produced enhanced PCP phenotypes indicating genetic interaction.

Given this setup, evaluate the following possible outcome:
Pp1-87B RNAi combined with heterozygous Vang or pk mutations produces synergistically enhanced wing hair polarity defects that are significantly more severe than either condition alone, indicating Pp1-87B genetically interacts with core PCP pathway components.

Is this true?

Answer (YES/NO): YES